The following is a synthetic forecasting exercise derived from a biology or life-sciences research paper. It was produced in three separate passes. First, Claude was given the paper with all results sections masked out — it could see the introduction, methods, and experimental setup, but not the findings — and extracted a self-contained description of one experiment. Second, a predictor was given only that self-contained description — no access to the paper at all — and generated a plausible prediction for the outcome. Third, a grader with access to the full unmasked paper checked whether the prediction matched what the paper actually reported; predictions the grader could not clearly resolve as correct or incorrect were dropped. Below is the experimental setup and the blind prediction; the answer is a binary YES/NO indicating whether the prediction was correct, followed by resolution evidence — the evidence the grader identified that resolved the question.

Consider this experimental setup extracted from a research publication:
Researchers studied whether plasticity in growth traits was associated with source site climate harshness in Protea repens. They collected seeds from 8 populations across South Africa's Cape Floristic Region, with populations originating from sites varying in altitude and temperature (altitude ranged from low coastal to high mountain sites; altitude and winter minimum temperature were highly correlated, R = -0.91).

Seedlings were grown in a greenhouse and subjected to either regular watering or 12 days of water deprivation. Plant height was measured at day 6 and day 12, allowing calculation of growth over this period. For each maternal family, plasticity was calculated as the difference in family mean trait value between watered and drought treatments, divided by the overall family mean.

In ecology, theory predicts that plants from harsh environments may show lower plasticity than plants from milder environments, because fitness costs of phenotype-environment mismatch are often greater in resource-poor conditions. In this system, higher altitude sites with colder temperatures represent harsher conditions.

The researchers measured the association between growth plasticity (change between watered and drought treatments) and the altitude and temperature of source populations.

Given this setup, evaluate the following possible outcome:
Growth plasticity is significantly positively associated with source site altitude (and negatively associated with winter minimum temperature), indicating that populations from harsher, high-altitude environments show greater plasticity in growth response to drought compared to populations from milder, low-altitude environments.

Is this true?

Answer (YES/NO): NO